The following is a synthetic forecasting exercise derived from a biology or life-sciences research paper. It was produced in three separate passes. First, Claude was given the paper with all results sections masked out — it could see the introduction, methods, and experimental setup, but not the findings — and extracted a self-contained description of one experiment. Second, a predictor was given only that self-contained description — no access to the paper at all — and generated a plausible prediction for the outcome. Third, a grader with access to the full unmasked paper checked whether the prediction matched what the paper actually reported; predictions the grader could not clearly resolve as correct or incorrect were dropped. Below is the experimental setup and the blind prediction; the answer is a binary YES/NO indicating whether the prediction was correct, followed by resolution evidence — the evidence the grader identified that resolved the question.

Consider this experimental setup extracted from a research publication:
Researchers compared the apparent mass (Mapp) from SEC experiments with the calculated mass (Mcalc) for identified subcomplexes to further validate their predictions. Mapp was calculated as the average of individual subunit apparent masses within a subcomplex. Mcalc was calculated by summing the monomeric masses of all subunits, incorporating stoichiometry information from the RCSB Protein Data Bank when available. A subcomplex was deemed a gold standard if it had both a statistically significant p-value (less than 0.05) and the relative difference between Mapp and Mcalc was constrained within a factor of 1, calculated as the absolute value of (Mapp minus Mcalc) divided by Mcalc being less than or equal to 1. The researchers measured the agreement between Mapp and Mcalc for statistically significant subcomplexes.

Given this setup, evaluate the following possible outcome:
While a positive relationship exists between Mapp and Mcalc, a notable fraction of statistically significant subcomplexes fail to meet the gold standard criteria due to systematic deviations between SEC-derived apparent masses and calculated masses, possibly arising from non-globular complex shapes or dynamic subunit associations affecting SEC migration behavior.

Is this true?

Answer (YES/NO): YES